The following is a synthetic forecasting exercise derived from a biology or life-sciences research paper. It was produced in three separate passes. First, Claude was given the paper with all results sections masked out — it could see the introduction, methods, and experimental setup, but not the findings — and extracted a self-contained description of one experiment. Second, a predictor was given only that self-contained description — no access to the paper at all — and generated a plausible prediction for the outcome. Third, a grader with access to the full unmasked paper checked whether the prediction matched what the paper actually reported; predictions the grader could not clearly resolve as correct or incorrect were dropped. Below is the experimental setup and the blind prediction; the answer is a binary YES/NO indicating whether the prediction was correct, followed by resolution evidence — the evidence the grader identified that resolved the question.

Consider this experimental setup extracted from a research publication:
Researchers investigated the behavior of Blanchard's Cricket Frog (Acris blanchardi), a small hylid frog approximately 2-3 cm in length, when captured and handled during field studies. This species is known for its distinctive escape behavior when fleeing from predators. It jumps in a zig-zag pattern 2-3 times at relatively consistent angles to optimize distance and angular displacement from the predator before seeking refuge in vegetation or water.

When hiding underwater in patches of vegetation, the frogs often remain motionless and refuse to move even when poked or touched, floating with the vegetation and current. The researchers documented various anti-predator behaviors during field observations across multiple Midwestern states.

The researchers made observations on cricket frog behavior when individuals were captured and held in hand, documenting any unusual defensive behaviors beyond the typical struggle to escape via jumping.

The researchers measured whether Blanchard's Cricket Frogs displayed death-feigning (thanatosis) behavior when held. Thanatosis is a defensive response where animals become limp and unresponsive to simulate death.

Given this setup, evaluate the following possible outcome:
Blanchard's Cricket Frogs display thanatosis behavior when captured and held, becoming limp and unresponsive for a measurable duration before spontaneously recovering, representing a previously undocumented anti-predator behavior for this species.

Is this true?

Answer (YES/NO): NO